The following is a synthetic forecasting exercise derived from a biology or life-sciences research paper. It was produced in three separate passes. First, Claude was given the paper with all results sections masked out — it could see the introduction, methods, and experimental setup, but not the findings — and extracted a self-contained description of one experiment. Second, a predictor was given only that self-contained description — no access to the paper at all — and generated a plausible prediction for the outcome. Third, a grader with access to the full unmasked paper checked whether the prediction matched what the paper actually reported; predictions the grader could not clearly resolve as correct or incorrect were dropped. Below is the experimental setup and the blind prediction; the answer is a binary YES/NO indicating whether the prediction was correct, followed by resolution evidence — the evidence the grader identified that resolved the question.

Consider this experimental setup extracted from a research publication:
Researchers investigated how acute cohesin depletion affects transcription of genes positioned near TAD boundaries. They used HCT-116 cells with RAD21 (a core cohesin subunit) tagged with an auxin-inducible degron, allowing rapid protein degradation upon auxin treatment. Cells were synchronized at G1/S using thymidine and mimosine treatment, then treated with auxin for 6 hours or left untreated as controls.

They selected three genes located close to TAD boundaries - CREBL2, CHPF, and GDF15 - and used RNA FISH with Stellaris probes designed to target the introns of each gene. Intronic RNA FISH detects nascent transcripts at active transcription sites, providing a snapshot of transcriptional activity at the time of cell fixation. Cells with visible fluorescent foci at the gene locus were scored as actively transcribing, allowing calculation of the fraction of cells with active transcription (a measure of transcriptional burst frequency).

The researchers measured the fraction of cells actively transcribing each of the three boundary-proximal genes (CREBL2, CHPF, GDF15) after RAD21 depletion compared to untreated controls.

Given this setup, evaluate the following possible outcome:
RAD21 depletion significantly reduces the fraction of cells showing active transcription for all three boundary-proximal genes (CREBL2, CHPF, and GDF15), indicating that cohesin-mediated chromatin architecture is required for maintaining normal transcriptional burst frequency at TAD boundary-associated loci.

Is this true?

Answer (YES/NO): NO